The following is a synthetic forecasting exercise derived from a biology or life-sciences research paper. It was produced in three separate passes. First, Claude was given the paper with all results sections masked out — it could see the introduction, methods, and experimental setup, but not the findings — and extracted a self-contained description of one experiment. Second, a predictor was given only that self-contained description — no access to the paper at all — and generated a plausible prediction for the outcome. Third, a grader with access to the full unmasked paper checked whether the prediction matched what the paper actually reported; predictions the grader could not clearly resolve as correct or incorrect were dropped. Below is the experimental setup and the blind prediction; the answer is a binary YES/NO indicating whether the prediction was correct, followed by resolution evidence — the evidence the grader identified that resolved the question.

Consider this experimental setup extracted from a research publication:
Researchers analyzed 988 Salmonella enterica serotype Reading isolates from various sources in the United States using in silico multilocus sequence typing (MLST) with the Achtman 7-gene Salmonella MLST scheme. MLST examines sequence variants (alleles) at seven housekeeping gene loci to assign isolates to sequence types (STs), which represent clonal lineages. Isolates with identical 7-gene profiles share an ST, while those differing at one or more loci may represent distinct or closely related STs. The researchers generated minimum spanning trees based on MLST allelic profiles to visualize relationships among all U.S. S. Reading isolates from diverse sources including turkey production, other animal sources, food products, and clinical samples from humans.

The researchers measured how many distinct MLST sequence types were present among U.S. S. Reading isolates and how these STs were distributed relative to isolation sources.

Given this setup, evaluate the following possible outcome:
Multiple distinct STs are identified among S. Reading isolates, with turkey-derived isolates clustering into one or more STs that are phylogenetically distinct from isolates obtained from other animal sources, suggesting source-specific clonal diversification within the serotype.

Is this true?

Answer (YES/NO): YES